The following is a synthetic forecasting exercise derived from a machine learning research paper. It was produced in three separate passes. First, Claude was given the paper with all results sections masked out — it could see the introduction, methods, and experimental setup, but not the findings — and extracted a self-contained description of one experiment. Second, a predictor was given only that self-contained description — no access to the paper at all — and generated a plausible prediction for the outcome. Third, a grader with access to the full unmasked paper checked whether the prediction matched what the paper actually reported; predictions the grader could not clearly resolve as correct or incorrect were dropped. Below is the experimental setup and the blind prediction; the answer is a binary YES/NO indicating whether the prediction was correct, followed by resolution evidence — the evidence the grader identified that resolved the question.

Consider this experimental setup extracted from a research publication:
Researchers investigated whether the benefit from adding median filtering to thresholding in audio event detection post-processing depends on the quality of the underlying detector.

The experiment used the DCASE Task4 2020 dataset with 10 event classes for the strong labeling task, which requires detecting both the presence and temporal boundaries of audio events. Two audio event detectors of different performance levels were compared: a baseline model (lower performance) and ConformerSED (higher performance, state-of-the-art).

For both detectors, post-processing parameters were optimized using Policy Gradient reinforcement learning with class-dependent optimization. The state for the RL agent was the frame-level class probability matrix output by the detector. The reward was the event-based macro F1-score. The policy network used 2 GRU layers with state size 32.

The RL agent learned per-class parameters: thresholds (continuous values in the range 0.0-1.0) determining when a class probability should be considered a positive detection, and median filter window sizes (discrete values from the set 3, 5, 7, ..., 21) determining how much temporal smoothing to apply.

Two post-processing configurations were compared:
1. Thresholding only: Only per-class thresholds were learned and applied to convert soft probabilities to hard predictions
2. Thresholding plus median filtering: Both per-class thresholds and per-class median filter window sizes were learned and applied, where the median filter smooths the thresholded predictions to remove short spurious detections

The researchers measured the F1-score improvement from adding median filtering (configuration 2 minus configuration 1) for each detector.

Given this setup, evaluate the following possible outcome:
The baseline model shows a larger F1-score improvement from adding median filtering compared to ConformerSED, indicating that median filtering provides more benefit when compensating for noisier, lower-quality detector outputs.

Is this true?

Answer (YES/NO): NO